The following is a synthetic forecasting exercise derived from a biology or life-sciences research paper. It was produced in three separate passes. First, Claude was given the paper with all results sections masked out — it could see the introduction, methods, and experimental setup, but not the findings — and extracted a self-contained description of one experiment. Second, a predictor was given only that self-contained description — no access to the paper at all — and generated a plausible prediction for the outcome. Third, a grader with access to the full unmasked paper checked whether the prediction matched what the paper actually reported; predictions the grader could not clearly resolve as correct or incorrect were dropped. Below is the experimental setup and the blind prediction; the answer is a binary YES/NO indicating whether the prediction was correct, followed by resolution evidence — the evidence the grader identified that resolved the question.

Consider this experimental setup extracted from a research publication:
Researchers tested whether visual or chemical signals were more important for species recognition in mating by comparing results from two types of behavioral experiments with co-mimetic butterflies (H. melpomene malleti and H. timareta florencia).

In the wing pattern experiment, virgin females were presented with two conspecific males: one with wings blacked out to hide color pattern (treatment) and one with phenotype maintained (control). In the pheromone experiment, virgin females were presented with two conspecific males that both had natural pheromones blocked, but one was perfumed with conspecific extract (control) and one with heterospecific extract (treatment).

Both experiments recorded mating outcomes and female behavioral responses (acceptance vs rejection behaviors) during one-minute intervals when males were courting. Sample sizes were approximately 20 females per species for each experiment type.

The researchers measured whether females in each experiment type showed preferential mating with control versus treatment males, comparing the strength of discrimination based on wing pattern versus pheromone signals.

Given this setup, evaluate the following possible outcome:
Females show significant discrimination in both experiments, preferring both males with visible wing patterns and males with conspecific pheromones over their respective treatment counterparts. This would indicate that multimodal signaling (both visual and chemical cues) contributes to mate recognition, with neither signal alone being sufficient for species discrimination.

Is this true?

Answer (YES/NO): NO